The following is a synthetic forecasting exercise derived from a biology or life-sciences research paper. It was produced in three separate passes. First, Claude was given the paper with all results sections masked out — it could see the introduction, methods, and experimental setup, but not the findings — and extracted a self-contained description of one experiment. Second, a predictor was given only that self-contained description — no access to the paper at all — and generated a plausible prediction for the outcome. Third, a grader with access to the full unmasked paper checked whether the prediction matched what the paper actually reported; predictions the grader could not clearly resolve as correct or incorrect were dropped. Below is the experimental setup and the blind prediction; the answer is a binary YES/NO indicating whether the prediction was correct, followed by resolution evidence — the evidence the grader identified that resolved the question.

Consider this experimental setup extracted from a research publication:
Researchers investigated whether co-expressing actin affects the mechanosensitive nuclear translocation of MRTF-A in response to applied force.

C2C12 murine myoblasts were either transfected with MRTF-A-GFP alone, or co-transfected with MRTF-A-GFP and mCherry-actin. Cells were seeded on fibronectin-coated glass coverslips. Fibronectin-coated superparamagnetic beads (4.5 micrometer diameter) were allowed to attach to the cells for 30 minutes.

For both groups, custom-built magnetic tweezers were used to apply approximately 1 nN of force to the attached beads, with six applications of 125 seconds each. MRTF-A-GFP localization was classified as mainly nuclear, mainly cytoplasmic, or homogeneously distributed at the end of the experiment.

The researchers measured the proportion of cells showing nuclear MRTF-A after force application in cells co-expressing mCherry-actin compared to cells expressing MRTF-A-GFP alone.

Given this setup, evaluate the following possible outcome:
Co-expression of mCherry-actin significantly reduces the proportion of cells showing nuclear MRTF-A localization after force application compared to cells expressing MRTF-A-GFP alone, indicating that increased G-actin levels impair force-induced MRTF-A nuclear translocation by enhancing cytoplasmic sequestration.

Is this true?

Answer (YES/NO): YES